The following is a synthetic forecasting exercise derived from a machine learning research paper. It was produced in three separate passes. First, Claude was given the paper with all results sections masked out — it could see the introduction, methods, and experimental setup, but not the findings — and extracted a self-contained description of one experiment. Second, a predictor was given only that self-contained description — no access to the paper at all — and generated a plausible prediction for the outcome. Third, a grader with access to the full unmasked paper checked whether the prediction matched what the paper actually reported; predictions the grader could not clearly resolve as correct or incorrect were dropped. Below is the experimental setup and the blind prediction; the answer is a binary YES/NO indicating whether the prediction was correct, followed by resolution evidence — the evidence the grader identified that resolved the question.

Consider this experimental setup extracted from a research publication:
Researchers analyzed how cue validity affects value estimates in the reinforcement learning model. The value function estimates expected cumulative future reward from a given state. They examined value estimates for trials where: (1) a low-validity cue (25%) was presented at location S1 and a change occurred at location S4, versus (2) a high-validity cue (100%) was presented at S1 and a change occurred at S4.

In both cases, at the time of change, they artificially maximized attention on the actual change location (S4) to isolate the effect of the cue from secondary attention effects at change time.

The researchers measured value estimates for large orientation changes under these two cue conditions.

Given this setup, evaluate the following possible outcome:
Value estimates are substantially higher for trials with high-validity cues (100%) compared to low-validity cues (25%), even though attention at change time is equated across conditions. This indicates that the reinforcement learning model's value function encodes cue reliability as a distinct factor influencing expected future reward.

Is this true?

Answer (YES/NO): NO